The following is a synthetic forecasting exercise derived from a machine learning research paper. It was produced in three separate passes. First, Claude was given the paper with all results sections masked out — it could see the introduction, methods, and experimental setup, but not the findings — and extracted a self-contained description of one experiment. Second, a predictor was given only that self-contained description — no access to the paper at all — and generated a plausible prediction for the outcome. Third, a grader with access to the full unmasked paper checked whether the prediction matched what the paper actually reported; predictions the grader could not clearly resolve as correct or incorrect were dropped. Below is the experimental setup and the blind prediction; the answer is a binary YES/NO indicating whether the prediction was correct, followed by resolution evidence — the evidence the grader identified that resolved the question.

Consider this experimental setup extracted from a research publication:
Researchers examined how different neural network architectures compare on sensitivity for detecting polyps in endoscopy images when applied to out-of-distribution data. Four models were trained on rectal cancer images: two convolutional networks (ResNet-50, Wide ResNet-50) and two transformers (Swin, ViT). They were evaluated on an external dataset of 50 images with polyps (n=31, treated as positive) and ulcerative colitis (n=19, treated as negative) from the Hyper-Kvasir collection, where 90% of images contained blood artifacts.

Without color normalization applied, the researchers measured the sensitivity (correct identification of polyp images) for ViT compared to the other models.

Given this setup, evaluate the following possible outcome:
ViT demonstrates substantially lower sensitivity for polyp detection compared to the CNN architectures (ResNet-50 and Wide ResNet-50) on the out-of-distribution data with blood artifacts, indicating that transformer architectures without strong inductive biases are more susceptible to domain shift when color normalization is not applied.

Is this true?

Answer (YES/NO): NO